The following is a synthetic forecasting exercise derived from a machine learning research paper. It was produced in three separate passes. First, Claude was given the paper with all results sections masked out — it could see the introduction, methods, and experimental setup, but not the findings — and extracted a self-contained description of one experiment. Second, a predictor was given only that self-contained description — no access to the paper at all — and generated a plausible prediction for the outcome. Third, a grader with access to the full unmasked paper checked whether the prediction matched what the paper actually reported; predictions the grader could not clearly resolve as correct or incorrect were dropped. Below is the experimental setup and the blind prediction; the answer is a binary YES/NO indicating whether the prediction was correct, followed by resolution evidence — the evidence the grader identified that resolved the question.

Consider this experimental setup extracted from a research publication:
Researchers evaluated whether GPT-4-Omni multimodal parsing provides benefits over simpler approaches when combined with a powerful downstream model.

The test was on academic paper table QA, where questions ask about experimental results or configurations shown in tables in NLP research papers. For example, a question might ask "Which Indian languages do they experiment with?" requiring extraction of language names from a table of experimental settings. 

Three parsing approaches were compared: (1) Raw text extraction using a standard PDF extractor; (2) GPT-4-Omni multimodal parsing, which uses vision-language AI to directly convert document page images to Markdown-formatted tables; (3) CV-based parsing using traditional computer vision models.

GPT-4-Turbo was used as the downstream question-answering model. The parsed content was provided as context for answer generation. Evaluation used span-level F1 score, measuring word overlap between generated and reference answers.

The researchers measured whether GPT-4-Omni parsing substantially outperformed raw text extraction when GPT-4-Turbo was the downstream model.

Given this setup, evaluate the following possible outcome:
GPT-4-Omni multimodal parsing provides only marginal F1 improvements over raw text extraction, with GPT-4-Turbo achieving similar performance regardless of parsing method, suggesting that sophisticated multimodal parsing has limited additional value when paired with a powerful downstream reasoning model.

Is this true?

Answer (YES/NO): YES